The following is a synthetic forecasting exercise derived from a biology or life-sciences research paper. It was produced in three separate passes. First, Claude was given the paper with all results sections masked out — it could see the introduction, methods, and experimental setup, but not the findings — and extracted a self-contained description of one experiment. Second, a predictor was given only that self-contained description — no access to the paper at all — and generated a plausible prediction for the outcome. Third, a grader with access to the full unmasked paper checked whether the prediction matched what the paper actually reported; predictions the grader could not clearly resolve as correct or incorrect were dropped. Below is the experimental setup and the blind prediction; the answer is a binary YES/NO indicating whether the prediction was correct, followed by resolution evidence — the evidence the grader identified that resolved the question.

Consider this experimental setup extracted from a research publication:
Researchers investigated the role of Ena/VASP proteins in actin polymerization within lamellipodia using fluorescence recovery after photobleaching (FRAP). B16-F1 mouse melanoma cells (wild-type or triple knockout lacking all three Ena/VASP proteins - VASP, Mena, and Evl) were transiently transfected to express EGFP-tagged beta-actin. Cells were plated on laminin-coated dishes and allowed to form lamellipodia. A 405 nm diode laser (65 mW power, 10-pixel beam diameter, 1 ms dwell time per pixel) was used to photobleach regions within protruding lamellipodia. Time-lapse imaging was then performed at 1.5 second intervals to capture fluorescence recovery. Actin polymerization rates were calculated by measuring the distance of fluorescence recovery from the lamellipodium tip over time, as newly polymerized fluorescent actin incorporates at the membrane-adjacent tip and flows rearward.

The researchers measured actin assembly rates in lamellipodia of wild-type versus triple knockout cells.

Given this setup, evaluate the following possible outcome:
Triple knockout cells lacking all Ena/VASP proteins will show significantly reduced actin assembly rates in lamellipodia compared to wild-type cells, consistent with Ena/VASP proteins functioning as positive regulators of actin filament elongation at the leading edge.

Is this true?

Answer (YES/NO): YES